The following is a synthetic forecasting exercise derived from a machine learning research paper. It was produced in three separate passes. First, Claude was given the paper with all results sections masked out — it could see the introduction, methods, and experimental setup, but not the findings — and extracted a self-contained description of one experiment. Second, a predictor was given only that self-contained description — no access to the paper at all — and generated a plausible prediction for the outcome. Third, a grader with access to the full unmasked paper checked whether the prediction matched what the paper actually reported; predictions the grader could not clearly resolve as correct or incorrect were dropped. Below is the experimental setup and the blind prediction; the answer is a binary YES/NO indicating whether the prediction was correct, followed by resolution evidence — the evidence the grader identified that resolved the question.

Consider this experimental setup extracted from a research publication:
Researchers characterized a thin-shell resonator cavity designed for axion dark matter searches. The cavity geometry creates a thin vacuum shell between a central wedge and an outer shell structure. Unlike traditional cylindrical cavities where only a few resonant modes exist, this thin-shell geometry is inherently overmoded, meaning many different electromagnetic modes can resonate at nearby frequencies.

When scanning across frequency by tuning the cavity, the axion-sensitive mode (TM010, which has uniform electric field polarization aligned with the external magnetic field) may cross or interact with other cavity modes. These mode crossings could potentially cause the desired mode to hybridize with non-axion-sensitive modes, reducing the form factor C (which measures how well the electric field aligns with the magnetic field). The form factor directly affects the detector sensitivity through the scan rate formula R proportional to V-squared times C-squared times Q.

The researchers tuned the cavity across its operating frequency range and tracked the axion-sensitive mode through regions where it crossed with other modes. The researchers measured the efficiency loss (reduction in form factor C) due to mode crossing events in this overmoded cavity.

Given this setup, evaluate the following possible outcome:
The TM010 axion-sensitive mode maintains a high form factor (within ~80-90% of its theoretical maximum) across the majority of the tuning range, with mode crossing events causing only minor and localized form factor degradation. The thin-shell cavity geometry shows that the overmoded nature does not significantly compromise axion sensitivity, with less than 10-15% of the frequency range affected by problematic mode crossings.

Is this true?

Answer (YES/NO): NO